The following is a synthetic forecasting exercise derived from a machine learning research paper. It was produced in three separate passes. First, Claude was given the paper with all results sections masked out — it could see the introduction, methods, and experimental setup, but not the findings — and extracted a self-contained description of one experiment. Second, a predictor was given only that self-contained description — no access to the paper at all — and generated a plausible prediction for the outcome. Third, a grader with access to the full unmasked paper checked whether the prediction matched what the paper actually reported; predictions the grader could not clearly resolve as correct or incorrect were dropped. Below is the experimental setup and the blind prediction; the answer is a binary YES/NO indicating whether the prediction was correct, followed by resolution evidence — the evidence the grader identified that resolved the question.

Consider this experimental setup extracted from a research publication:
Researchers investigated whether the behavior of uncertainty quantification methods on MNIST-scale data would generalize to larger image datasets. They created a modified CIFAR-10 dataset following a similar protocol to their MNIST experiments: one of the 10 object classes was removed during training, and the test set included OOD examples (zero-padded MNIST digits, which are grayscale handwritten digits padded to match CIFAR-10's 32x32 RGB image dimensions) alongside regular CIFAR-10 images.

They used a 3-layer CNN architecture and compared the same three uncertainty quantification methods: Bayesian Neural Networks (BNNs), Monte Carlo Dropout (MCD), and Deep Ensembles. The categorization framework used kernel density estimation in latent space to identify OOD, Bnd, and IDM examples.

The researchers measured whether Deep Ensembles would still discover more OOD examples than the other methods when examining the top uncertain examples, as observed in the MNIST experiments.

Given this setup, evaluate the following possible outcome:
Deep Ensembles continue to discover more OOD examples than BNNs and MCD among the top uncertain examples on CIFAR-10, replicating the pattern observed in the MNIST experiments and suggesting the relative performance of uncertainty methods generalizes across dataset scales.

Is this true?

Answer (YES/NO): YES